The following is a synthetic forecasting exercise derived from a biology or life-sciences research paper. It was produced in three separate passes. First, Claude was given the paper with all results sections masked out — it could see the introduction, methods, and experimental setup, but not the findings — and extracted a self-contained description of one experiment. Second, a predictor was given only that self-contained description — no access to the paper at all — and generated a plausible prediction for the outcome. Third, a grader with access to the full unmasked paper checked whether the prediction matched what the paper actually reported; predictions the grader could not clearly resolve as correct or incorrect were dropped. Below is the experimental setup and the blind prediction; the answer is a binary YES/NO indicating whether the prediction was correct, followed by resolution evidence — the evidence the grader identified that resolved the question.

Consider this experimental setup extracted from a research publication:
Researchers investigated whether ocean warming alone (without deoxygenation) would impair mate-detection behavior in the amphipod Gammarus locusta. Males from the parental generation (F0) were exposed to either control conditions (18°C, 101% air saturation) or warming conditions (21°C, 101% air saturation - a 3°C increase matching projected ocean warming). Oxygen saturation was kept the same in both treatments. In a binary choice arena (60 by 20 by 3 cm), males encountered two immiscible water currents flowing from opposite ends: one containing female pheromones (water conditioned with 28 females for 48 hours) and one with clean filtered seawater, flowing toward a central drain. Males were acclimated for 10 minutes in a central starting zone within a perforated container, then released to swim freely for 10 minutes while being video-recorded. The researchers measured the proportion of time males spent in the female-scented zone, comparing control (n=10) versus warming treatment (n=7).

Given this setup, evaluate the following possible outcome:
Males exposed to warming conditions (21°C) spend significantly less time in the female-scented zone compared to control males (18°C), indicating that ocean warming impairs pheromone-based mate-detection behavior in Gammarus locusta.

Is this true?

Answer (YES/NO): NO